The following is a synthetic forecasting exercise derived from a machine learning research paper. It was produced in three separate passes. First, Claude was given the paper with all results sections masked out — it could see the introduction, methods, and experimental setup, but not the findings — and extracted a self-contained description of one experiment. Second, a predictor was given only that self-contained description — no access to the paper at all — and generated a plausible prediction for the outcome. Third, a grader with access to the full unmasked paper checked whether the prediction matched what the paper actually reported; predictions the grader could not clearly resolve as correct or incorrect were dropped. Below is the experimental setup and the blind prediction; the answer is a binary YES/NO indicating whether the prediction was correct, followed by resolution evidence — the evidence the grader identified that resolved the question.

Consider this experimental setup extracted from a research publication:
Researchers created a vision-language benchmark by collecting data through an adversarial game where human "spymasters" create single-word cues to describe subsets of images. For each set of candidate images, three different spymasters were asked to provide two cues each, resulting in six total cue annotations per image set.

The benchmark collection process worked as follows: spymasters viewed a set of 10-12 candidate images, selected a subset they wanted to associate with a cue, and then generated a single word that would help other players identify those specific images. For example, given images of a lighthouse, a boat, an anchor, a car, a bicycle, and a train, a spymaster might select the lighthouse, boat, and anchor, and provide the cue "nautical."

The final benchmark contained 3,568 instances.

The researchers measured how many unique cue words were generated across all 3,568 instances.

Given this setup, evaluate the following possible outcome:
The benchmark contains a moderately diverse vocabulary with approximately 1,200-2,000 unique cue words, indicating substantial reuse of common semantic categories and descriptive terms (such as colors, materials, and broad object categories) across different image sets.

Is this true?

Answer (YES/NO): NO